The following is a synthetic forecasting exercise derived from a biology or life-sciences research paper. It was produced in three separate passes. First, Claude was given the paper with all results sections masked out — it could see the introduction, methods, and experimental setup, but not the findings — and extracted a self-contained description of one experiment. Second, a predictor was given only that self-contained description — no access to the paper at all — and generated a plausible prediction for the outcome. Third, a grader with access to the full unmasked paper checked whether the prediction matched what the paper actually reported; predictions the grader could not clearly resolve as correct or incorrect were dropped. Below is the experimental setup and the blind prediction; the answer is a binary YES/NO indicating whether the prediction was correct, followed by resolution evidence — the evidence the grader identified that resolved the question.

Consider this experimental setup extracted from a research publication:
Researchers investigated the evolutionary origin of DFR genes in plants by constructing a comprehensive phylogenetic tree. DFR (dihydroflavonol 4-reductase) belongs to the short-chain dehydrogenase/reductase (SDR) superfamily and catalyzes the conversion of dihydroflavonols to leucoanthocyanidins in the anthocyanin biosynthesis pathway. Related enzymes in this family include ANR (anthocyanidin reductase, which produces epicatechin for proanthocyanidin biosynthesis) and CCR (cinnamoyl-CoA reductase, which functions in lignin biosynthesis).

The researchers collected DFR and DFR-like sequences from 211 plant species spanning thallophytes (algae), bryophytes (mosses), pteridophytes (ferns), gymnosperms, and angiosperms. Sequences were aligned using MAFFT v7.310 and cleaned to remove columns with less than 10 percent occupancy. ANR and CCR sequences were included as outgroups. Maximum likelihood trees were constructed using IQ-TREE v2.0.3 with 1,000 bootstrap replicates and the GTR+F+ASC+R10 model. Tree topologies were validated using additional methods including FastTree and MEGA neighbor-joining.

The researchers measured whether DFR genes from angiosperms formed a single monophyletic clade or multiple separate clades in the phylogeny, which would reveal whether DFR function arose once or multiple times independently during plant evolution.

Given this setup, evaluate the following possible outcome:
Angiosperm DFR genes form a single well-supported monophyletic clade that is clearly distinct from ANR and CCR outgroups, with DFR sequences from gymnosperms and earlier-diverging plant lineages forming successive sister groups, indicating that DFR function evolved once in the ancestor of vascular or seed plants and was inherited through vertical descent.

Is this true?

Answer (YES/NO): NO